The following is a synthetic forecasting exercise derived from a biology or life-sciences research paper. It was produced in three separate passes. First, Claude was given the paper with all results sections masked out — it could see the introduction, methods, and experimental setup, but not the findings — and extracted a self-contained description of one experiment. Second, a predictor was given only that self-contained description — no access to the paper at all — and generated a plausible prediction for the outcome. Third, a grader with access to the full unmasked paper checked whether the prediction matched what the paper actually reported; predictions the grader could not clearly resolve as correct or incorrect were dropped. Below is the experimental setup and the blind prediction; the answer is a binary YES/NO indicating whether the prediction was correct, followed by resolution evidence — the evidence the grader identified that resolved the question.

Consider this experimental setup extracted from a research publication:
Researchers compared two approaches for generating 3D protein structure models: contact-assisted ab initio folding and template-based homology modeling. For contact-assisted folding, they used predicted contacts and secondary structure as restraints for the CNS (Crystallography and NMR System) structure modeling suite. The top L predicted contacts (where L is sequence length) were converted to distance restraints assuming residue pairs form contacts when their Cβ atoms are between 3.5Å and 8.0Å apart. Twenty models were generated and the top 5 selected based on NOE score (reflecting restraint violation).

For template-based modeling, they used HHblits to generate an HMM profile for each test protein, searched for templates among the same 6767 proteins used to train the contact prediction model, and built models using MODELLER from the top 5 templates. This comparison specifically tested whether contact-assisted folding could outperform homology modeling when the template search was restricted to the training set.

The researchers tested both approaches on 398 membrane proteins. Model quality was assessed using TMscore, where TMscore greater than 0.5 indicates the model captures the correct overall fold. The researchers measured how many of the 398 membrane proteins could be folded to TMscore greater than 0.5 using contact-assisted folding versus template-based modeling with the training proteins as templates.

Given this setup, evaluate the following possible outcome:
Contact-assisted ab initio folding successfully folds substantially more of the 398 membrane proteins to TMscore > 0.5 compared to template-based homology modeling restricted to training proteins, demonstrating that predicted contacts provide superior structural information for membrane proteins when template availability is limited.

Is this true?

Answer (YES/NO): YES